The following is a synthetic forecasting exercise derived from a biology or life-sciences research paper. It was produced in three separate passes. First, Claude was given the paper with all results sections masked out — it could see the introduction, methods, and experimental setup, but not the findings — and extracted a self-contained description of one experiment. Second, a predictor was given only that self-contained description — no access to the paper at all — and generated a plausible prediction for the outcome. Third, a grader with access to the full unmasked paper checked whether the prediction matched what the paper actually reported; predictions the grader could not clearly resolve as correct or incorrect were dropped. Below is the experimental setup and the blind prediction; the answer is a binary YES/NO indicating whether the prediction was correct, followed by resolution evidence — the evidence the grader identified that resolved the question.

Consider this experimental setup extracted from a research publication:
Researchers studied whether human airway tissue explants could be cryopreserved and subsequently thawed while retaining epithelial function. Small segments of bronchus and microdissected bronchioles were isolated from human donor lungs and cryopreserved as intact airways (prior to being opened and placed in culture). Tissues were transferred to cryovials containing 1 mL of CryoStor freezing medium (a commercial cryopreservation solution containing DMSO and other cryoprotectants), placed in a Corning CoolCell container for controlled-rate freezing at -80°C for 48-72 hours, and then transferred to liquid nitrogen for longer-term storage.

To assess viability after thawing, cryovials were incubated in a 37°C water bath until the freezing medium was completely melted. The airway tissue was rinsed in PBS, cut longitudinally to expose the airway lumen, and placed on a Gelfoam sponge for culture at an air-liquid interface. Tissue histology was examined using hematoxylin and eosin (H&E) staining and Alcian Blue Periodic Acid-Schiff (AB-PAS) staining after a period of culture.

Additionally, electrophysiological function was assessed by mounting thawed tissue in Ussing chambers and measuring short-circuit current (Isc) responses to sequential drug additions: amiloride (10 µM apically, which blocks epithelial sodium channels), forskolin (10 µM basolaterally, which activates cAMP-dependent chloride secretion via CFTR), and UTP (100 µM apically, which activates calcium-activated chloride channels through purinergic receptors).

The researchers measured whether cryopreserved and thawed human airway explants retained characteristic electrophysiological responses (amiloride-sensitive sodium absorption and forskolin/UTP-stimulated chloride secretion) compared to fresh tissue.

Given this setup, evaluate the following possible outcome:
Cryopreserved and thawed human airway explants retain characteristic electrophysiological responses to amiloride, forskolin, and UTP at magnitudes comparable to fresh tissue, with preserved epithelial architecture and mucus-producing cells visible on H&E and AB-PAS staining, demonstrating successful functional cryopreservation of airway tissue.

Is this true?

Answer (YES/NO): NO